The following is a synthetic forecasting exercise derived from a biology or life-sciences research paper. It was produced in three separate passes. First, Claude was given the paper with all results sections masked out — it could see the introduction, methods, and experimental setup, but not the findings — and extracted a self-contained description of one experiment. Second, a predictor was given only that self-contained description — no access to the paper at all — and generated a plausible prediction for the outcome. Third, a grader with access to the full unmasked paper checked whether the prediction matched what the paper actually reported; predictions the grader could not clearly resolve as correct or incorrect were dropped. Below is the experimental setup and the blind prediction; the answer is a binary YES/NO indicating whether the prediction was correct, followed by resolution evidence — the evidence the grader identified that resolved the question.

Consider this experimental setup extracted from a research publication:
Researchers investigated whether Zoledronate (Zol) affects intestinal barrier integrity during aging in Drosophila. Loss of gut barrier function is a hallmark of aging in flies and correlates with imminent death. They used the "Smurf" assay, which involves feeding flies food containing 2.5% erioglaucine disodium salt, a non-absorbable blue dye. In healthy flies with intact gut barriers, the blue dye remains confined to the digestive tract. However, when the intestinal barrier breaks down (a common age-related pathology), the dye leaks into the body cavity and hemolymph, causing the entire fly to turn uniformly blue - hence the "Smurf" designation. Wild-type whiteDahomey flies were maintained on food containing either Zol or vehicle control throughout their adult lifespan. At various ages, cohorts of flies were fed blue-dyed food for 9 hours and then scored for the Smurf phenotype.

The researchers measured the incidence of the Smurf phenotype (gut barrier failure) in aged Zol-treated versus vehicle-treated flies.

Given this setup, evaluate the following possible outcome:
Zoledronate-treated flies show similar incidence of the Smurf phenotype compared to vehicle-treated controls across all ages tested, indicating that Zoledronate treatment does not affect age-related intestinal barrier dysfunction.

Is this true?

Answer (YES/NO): NO